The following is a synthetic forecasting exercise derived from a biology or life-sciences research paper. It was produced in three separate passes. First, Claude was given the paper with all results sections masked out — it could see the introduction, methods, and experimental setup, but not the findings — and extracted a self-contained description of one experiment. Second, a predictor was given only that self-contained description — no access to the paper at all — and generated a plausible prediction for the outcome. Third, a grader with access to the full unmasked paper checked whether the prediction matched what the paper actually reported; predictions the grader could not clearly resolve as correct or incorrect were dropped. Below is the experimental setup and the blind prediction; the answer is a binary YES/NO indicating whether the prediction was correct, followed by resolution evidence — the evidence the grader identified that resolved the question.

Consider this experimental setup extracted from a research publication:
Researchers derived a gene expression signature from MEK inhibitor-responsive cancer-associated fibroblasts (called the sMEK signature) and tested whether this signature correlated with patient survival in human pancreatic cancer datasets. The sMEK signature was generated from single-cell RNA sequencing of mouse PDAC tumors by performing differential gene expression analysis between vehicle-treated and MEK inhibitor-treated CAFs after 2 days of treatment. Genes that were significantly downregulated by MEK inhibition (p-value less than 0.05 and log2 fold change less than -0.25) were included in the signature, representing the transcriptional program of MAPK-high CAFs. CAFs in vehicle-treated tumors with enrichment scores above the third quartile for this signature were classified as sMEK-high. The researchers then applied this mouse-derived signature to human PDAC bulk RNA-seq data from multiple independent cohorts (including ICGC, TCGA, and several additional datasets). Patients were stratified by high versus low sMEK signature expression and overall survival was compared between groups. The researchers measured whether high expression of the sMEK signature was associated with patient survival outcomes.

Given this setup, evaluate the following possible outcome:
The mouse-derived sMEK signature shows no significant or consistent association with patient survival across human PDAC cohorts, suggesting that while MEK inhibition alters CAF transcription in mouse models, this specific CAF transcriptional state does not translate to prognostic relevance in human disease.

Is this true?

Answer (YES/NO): NO